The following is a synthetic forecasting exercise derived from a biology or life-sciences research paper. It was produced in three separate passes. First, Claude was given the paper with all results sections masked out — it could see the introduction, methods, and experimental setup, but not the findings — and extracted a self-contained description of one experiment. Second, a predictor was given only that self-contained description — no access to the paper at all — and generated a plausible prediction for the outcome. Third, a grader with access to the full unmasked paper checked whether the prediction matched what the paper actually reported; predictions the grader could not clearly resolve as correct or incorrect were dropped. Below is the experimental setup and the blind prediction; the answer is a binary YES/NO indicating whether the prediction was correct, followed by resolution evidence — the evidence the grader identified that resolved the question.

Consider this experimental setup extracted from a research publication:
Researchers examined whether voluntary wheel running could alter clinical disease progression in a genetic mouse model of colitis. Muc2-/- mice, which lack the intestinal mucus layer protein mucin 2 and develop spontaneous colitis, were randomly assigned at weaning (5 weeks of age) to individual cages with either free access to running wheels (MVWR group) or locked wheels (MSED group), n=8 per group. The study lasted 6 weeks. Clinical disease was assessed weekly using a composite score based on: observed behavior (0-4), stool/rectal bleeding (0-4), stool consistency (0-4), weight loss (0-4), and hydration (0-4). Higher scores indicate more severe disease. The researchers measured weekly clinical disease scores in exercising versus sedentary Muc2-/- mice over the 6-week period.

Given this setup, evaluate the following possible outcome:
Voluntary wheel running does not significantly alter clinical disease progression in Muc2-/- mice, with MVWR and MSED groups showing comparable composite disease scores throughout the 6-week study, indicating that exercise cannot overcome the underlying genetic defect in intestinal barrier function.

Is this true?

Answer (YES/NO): NO